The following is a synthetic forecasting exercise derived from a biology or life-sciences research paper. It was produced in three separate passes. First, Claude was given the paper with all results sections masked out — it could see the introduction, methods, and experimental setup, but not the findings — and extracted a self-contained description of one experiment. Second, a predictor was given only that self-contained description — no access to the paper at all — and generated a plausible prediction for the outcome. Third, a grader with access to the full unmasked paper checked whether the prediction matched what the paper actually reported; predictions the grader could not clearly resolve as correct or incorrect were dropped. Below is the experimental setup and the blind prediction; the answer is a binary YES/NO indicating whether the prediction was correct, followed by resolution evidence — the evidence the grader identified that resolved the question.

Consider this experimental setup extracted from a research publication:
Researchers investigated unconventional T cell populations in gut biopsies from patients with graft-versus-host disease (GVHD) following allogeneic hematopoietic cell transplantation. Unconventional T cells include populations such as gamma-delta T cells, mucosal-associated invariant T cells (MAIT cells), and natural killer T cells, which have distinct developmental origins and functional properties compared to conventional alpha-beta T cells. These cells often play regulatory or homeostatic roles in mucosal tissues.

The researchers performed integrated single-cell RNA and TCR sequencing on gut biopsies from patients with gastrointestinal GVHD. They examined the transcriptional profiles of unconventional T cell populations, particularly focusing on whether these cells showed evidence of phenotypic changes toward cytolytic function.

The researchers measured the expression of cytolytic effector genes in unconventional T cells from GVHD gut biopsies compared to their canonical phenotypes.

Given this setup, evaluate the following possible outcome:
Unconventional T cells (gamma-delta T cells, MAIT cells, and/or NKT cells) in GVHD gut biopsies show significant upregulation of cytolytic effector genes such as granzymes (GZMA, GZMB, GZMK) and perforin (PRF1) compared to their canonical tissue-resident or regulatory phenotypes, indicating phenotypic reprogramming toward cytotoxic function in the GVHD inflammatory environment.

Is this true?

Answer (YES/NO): YES